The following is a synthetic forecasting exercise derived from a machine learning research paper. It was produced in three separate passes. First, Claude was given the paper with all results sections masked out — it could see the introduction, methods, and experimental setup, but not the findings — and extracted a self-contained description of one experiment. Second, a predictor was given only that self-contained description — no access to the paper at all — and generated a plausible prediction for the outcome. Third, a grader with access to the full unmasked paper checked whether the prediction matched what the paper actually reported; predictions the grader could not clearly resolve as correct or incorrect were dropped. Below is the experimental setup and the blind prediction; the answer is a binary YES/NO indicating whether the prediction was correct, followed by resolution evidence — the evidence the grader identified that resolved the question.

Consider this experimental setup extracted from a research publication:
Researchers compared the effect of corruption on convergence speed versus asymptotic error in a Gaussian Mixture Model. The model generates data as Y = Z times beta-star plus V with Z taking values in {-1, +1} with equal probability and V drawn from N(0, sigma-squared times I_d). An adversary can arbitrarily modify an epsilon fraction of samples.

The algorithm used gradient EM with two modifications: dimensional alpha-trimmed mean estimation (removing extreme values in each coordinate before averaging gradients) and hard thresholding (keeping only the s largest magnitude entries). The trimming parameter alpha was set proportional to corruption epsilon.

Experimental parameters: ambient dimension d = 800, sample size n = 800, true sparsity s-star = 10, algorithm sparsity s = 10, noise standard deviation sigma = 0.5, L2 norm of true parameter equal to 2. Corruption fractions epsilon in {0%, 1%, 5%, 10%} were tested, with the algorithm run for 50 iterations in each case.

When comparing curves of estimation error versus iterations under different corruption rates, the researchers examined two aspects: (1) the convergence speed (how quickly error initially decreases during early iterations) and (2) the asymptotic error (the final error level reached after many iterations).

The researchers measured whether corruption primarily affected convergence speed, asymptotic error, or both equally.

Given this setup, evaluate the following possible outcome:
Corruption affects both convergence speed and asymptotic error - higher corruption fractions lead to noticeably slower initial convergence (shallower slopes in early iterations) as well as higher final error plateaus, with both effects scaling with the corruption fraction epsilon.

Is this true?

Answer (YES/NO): NO